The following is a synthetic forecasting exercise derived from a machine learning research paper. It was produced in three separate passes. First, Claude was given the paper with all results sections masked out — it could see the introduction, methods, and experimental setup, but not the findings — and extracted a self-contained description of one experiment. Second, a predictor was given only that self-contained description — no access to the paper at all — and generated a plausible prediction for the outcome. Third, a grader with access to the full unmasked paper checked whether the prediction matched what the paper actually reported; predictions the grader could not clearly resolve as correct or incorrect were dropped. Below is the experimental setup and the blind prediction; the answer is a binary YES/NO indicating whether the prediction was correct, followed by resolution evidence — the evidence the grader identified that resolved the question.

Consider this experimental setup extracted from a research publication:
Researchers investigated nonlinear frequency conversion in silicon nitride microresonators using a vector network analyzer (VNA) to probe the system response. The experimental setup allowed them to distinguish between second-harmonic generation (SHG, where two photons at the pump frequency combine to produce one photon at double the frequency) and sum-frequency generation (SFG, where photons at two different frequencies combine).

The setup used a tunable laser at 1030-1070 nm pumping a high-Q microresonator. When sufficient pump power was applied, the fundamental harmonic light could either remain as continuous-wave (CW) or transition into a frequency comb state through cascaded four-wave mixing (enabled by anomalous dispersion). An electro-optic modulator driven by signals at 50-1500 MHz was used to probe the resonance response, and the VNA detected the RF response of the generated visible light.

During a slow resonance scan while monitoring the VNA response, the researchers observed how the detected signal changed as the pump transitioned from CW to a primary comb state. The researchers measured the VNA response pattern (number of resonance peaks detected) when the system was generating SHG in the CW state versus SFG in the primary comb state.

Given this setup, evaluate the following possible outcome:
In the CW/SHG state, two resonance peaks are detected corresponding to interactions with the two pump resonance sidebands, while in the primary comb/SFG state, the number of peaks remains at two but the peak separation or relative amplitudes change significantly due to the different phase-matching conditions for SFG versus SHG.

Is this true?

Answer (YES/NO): NO